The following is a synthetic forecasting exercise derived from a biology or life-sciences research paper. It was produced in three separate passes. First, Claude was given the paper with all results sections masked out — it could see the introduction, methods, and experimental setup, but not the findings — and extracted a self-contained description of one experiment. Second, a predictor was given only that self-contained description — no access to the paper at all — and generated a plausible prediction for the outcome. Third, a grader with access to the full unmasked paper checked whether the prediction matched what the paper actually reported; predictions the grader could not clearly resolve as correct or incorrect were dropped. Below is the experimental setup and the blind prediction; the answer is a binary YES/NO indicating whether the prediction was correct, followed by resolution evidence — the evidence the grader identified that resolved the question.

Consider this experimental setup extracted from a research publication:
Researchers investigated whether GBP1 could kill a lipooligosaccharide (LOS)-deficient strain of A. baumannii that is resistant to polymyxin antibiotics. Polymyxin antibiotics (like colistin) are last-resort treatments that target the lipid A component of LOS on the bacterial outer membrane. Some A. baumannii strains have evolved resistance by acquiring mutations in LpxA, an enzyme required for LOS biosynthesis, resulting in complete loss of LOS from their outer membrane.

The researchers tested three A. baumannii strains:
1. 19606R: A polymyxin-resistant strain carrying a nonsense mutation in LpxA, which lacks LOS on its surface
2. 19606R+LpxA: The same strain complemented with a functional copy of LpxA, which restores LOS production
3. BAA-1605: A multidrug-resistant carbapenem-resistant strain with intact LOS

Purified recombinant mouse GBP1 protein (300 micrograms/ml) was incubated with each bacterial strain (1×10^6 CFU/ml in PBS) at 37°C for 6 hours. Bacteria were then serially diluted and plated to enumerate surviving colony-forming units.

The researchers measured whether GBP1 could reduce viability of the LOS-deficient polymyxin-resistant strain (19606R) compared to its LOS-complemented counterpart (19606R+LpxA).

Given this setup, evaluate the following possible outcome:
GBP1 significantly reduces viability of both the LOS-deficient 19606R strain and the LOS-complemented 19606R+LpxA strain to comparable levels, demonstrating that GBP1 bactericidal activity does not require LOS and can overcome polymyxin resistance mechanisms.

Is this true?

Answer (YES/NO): YES